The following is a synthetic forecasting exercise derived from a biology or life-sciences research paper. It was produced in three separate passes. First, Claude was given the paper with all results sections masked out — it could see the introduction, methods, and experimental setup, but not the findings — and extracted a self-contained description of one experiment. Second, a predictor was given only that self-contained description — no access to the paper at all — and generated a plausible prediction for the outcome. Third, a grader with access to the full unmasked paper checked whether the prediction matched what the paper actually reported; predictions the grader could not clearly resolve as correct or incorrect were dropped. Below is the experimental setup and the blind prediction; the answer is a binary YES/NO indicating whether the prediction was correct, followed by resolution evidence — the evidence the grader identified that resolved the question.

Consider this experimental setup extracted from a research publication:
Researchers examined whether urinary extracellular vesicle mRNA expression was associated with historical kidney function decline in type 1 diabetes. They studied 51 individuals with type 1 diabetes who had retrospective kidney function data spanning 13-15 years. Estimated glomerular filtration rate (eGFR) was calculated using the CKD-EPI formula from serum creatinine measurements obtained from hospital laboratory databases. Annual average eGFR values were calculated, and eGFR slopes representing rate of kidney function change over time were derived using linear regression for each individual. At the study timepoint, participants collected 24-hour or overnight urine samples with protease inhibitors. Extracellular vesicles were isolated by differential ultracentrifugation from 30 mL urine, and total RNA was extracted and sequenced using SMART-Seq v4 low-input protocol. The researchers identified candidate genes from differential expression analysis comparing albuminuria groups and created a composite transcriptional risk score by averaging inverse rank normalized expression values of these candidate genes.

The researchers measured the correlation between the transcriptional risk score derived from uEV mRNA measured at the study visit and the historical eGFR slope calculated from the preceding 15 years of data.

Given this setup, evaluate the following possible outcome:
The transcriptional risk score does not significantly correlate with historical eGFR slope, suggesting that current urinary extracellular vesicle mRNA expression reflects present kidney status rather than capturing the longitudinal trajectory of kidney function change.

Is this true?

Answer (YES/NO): NO